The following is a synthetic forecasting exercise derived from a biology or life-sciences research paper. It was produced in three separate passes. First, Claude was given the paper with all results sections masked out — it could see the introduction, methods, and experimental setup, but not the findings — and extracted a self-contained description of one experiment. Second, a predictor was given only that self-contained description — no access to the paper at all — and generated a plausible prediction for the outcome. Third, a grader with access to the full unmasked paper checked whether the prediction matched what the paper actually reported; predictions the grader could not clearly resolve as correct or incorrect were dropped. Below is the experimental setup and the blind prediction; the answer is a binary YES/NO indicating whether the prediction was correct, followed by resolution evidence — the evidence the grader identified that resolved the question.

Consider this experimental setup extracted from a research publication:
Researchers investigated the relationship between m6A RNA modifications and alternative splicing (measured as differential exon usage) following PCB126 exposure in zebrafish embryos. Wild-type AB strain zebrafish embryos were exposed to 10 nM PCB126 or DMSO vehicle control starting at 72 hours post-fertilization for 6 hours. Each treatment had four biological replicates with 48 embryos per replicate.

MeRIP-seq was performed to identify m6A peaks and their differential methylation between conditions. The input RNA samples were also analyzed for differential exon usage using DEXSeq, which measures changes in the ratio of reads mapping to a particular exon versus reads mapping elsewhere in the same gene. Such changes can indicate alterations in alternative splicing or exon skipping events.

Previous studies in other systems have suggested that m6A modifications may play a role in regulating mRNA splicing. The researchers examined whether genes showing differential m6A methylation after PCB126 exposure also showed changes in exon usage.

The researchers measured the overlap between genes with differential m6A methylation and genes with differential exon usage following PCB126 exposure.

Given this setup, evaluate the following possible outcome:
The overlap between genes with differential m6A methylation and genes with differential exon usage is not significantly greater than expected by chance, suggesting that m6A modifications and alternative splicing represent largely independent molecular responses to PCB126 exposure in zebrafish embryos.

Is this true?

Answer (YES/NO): YES